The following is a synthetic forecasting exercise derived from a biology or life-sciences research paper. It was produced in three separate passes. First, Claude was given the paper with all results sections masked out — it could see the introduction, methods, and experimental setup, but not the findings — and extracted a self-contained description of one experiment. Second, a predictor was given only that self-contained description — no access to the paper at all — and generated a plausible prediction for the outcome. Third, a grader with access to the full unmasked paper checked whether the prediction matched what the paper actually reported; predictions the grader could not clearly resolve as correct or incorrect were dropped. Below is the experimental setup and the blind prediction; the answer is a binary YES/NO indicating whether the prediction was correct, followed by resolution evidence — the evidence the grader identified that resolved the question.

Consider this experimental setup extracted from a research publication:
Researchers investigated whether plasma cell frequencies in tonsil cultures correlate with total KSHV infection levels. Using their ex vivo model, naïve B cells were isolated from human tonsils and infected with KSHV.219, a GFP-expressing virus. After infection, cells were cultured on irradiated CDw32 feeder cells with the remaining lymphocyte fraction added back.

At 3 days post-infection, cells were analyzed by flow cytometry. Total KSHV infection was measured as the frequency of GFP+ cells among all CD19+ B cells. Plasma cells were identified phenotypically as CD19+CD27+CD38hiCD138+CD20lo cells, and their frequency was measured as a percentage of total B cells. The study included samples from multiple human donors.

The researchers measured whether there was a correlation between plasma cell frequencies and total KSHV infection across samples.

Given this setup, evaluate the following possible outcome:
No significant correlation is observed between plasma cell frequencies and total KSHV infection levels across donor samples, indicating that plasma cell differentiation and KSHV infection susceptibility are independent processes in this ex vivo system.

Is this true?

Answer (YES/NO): NO